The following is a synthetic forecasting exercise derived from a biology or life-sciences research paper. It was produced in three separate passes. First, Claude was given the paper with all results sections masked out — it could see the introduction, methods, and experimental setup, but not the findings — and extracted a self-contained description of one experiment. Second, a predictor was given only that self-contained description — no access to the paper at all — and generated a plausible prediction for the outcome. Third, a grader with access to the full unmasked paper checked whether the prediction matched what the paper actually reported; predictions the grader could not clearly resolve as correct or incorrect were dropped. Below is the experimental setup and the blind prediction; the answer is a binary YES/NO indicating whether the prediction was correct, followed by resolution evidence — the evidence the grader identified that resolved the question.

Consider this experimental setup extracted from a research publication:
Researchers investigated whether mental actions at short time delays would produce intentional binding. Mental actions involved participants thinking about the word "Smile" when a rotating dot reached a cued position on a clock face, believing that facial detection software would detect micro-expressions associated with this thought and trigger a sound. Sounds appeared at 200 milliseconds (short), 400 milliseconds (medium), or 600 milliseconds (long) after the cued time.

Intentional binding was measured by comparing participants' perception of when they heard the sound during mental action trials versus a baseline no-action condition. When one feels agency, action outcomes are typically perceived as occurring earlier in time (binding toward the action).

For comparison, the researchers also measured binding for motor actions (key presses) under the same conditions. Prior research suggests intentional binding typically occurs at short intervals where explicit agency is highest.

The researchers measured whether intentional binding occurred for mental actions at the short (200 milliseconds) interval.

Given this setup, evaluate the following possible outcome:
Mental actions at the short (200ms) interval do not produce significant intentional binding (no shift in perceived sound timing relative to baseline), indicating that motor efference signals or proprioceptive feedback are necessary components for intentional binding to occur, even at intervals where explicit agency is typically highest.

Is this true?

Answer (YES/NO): YES